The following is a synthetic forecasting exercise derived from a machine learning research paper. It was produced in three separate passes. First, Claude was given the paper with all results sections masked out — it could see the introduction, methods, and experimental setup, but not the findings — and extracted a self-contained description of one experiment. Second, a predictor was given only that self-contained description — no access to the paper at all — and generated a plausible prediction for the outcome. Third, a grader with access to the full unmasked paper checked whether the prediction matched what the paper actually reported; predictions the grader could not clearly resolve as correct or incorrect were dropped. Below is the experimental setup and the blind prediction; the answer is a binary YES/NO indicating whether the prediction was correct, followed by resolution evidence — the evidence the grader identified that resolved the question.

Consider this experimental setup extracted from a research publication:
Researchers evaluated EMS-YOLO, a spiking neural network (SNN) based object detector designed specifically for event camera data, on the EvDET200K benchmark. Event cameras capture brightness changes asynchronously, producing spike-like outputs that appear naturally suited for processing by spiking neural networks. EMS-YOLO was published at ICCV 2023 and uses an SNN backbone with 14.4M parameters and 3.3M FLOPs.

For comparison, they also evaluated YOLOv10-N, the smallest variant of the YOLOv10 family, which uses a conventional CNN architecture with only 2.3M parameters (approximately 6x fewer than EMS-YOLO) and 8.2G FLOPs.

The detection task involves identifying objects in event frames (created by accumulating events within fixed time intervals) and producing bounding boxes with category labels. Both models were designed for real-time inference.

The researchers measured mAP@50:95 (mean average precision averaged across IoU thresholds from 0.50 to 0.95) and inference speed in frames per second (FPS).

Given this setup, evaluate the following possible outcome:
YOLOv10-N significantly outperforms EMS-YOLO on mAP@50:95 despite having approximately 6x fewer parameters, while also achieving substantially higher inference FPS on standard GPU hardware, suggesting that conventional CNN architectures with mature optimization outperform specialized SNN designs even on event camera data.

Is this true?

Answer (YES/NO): NO